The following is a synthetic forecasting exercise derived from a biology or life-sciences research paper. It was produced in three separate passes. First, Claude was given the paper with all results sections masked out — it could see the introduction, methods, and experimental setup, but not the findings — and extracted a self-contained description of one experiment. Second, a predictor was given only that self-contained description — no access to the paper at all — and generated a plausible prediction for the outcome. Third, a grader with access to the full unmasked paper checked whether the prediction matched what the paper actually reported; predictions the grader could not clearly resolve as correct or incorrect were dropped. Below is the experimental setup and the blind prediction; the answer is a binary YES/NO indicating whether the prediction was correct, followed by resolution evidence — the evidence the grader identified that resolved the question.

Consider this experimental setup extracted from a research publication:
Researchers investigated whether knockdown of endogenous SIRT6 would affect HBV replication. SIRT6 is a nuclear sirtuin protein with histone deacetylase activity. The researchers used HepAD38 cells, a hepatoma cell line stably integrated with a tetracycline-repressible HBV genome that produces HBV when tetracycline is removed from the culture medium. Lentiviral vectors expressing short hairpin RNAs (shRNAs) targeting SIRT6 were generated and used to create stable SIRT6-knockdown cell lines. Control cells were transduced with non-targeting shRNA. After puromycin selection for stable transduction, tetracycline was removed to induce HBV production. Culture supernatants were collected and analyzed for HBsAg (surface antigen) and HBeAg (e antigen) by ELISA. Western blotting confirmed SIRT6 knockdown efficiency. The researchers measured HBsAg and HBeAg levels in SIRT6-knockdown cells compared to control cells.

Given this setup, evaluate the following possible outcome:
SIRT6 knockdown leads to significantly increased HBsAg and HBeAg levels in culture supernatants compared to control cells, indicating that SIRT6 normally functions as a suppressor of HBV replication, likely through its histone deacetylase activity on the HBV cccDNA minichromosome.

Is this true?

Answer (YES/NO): YES